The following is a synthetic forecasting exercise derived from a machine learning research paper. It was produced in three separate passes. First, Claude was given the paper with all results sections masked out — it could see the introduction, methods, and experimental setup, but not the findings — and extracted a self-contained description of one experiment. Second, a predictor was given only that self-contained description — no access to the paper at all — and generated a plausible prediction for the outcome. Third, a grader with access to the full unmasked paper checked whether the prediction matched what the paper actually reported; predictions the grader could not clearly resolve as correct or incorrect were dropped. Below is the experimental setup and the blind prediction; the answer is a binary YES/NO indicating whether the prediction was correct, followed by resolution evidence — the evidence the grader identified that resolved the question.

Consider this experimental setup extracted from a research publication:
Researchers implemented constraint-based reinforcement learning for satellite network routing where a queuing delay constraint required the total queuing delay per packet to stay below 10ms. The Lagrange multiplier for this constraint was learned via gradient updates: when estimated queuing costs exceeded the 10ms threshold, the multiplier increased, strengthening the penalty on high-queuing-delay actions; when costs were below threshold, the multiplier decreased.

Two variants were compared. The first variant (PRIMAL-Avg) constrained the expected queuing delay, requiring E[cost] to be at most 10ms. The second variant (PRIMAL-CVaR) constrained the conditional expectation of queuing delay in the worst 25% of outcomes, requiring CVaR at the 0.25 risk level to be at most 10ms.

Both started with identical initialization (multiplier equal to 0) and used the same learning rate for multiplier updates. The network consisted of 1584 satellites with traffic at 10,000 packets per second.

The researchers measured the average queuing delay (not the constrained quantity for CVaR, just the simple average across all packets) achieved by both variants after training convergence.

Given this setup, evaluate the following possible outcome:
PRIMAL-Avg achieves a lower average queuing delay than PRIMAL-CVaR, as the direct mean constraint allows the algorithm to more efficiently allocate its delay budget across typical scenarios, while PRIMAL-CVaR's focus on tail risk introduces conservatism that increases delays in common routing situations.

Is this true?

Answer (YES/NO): NO